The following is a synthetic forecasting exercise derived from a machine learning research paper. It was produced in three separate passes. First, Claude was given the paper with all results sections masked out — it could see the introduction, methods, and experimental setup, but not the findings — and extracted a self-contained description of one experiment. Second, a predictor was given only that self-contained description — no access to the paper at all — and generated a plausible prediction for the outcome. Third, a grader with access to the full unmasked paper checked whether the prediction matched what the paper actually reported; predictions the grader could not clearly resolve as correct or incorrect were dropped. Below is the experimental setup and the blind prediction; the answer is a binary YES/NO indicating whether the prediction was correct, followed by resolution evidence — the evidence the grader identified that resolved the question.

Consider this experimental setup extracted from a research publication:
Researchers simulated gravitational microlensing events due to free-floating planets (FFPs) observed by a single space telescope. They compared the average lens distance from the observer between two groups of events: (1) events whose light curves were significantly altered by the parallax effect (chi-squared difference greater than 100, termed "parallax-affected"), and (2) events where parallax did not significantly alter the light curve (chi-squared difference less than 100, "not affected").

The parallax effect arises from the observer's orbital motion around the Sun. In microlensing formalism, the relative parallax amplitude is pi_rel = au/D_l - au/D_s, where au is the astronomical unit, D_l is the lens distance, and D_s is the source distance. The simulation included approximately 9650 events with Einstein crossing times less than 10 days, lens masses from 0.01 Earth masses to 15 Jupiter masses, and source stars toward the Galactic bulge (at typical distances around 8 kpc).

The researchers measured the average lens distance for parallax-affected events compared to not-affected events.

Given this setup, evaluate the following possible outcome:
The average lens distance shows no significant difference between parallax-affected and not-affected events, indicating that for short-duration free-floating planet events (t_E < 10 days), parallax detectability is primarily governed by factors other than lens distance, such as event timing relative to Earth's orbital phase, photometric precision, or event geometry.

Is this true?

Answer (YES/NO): NO